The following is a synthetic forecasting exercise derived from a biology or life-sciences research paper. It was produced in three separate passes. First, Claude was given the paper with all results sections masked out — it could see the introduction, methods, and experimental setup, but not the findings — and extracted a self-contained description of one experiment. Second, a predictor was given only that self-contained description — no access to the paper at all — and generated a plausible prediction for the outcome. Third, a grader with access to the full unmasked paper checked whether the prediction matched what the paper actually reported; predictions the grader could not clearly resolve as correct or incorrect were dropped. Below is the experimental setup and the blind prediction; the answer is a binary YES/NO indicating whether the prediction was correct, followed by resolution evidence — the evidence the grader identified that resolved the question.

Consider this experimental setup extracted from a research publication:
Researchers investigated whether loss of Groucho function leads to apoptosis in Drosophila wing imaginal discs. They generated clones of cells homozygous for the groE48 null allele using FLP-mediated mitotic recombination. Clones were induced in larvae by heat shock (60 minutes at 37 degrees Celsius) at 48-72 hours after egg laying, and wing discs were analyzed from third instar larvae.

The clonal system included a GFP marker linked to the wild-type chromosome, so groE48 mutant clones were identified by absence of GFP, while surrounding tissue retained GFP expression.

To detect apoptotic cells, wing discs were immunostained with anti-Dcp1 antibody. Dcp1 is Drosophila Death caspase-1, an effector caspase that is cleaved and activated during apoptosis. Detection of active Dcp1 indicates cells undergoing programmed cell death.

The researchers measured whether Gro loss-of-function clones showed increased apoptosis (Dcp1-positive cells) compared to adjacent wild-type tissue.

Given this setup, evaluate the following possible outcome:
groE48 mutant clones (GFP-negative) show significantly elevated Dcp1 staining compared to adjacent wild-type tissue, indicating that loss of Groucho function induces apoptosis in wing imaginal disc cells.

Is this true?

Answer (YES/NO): NO